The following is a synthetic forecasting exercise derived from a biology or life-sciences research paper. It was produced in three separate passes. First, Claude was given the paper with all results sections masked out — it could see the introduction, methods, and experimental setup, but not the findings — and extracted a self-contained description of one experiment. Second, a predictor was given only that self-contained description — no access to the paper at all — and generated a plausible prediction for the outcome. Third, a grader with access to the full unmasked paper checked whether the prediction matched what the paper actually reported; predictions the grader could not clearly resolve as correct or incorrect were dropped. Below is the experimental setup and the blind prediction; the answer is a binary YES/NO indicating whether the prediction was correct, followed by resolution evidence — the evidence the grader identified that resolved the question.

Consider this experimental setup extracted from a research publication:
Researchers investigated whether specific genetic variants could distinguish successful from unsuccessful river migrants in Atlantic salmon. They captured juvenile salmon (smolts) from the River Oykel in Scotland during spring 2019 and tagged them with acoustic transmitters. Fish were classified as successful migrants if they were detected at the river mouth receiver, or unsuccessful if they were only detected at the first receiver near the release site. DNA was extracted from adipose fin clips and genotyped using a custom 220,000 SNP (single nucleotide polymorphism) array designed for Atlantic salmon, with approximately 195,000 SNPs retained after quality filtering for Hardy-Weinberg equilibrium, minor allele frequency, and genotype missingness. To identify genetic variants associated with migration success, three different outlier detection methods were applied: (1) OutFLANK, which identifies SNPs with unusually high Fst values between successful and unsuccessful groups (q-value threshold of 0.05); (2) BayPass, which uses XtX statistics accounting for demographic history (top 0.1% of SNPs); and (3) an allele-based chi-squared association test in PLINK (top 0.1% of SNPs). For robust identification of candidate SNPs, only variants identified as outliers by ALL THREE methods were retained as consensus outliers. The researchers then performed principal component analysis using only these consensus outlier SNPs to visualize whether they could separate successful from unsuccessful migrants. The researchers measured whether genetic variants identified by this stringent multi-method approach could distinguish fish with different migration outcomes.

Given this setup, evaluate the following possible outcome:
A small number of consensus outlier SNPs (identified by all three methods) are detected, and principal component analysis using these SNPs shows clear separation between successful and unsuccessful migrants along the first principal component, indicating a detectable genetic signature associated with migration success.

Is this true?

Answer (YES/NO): YES